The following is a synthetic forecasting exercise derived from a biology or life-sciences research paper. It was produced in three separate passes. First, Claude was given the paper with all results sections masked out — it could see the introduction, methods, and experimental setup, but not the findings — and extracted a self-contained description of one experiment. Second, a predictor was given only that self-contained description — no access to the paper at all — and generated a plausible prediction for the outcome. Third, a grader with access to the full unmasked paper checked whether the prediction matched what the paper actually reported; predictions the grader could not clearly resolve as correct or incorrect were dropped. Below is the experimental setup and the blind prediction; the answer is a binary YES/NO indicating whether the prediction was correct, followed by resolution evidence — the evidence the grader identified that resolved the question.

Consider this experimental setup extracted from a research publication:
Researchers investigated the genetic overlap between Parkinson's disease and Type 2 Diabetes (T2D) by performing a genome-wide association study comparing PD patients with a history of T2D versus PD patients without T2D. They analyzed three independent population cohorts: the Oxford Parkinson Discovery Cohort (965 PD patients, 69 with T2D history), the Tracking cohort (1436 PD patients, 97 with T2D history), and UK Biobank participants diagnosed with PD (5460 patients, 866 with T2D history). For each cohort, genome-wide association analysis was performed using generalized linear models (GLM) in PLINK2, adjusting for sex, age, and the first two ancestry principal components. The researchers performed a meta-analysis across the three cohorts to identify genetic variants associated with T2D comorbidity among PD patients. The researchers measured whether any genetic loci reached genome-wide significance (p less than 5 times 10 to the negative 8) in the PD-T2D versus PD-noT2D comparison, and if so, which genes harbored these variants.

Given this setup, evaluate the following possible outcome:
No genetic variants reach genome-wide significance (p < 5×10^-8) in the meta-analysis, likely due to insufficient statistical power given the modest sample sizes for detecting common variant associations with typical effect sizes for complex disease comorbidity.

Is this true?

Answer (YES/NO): NO